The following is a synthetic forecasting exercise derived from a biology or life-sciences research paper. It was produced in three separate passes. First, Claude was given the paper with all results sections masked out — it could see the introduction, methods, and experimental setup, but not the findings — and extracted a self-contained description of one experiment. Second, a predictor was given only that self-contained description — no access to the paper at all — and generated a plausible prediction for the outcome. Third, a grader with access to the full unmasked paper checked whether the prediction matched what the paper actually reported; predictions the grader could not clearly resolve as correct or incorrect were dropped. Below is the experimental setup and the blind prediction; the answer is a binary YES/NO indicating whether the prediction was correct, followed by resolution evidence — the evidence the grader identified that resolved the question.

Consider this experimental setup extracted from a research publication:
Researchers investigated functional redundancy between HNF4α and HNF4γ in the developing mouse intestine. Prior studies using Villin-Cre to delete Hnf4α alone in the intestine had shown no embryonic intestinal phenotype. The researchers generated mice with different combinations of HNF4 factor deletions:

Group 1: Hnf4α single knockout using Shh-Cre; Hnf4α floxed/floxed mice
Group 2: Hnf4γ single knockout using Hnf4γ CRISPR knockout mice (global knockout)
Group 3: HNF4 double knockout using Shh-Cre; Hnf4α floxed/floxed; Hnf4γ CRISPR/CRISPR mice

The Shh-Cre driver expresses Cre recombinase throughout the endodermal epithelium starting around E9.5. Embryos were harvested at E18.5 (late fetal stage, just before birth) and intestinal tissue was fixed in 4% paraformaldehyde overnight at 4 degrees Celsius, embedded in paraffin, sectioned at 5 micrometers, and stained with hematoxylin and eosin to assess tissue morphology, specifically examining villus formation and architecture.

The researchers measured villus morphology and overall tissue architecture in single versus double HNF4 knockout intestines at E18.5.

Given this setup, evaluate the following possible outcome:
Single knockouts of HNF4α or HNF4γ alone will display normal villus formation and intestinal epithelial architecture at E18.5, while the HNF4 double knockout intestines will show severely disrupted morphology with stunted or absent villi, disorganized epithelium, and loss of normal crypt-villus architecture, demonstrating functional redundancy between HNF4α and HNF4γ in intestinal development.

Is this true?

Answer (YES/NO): NO